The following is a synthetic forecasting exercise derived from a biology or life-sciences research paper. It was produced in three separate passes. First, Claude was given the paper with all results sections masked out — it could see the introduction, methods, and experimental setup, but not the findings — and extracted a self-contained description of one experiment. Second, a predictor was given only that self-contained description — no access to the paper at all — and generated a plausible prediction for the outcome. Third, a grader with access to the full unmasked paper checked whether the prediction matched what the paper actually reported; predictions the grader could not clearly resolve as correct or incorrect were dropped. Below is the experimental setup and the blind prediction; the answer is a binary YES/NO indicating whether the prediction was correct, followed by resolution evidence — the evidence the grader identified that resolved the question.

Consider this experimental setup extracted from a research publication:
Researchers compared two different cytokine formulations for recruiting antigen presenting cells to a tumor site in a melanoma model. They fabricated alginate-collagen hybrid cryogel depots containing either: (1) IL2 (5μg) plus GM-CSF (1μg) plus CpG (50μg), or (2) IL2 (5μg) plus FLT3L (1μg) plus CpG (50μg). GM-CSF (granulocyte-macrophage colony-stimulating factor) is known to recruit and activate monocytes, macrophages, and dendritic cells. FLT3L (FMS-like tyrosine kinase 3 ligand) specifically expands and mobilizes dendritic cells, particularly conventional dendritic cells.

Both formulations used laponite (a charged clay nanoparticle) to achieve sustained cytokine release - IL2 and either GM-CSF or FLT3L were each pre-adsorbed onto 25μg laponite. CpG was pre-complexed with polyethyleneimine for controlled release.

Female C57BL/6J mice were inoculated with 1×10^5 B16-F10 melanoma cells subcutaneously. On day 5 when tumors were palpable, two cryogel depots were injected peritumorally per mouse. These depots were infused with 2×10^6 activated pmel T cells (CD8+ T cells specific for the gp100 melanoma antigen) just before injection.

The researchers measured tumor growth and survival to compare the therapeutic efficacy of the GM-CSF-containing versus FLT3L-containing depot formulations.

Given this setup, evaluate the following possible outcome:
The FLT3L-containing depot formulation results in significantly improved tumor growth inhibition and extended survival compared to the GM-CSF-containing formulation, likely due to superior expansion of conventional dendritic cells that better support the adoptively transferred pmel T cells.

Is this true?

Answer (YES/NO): NO